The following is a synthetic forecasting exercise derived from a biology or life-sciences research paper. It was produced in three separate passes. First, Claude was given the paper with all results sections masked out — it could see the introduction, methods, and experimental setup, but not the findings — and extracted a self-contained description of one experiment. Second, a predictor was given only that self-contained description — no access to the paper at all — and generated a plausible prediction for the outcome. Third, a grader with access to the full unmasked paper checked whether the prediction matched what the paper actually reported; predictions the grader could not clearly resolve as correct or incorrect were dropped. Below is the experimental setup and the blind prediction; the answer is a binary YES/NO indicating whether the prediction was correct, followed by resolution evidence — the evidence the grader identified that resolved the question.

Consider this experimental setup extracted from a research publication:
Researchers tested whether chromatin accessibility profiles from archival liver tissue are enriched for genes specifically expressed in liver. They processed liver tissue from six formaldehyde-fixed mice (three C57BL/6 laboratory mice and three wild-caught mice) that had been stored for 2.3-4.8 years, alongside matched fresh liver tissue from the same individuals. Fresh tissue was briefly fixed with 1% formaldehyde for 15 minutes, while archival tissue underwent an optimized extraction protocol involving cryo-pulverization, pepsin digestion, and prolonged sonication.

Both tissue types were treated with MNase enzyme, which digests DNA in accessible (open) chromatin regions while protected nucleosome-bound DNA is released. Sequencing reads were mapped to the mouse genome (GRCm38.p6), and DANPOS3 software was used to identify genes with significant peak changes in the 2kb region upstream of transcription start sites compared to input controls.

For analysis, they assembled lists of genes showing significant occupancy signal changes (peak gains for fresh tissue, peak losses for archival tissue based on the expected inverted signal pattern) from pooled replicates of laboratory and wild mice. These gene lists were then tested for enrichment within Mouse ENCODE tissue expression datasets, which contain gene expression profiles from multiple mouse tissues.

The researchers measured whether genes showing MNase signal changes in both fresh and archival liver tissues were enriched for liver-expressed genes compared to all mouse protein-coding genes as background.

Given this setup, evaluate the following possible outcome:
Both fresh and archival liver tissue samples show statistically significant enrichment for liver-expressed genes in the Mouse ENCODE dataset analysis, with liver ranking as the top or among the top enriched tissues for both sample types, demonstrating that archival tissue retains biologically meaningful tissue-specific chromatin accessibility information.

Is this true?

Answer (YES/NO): YES